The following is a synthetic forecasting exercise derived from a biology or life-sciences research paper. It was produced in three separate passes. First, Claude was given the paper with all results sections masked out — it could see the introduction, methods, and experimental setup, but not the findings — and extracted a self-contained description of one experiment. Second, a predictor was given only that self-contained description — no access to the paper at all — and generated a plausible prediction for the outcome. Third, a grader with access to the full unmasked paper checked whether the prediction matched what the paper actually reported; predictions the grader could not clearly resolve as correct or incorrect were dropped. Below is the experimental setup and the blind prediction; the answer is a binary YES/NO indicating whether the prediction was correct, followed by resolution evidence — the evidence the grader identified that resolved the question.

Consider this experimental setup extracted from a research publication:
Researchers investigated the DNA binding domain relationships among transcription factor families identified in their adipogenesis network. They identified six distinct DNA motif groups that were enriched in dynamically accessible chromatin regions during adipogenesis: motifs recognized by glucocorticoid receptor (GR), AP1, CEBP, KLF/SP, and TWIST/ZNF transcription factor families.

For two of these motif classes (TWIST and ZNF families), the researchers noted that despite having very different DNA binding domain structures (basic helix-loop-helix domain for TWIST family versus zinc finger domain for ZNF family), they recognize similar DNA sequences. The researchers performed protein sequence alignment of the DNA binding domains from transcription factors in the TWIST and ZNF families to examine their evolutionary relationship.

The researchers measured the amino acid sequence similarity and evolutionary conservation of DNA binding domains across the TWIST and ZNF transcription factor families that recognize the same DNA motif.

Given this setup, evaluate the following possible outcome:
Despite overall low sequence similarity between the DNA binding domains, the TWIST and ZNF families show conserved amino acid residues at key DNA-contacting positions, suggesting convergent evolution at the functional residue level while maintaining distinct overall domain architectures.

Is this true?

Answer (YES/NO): NO